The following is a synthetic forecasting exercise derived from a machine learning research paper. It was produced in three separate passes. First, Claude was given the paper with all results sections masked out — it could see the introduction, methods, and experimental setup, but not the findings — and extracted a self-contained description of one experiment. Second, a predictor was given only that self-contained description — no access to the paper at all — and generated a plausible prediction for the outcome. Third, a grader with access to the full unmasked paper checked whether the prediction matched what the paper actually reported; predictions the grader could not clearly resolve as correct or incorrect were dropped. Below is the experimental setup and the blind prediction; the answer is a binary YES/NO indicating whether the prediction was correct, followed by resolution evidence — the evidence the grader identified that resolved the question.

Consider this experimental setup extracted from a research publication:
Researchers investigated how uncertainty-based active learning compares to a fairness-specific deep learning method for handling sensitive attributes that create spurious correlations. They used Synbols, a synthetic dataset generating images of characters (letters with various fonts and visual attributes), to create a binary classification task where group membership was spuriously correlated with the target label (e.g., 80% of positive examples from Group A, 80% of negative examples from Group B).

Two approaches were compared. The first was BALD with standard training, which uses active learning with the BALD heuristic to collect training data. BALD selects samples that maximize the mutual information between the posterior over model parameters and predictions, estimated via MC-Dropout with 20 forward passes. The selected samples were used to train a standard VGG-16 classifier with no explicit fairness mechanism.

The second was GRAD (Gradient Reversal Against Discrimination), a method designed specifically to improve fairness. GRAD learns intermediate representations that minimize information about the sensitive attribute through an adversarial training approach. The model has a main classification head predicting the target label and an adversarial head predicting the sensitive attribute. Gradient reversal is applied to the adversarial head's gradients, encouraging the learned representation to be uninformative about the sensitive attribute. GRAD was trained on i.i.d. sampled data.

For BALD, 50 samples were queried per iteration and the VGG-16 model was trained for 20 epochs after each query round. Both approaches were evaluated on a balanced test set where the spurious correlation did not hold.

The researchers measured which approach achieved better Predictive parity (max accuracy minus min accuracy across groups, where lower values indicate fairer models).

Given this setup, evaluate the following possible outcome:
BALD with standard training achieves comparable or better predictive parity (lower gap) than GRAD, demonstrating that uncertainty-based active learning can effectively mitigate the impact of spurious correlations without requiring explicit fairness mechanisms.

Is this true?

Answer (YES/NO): YES